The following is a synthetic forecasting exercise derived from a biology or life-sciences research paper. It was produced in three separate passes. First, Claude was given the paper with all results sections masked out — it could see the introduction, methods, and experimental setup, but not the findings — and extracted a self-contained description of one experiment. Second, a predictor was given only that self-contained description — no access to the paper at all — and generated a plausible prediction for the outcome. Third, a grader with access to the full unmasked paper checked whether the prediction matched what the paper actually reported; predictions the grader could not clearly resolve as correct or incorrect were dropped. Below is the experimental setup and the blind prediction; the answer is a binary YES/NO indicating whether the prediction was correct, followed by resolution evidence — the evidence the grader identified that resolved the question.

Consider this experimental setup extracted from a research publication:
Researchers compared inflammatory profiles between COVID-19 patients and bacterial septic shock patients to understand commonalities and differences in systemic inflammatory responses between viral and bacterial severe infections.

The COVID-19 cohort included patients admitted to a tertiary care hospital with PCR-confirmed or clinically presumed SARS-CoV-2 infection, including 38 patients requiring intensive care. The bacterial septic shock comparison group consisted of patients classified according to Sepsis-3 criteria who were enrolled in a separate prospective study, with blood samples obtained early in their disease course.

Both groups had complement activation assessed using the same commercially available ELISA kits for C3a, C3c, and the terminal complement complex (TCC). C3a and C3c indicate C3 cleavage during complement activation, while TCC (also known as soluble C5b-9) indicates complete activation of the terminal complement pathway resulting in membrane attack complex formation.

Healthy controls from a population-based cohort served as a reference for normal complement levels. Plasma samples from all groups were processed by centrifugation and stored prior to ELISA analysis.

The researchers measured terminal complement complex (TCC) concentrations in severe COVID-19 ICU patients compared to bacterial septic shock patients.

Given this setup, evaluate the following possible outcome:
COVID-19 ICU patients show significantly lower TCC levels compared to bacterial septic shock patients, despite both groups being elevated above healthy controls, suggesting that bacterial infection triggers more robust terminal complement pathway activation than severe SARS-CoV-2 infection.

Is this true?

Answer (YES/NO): YES